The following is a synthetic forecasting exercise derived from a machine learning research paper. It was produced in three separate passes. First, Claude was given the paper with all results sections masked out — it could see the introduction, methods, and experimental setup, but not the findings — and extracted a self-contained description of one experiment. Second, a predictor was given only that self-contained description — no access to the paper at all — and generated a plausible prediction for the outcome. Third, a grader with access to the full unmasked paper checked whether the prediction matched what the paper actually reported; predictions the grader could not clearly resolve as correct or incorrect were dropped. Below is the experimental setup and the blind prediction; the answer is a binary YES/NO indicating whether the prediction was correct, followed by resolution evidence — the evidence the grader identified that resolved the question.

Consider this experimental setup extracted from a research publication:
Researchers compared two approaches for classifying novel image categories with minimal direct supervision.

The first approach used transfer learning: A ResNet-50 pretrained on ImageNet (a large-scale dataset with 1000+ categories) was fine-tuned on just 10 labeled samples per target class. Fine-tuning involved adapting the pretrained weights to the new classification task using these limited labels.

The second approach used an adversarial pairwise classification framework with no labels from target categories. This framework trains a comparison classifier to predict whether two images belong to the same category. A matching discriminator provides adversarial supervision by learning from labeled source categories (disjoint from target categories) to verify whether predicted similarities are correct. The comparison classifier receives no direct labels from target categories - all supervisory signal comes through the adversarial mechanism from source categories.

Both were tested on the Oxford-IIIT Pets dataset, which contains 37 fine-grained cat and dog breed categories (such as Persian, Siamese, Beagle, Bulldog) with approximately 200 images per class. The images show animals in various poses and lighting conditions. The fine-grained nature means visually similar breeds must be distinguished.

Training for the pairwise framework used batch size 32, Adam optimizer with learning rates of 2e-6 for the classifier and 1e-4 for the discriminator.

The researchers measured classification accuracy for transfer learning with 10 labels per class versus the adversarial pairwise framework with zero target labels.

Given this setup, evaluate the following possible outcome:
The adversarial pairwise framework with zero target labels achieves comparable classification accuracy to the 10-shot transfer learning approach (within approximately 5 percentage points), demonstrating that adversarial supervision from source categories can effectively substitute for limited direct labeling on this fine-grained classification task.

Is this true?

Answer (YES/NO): NO